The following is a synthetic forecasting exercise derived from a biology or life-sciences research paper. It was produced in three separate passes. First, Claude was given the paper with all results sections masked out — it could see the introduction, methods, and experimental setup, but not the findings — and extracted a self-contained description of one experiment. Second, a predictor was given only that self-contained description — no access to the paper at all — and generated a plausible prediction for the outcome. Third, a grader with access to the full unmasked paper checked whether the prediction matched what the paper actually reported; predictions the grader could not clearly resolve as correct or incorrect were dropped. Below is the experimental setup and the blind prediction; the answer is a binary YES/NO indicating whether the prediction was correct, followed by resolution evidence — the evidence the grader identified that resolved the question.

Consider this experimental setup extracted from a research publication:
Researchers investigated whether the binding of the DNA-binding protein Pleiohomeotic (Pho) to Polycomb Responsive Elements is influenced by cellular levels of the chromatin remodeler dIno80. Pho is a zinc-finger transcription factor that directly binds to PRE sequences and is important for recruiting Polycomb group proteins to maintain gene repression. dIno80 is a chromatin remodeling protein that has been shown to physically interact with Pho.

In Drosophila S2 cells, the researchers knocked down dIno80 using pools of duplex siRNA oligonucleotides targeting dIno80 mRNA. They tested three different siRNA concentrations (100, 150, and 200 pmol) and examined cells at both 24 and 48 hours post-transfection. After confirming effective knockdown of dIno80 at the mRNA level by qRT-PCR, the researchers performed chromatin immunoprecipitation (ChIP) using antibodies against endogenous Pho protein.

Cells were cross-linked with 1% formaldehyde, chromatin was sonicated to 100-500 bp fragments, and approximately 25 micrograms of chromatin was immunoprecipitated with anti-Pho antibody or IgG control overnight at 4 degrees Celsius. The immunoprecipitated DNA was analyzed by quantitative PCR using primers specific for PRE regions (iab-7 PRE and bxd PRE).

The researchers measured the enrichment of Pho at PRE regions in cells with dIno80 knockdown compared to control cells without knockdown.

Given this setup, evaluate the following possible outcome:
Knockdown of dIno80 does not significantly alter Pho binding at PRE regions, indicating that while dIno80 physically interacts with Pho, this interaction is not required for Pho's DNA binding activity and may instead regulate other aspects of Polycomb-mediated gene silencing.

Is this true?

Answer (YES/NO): NO